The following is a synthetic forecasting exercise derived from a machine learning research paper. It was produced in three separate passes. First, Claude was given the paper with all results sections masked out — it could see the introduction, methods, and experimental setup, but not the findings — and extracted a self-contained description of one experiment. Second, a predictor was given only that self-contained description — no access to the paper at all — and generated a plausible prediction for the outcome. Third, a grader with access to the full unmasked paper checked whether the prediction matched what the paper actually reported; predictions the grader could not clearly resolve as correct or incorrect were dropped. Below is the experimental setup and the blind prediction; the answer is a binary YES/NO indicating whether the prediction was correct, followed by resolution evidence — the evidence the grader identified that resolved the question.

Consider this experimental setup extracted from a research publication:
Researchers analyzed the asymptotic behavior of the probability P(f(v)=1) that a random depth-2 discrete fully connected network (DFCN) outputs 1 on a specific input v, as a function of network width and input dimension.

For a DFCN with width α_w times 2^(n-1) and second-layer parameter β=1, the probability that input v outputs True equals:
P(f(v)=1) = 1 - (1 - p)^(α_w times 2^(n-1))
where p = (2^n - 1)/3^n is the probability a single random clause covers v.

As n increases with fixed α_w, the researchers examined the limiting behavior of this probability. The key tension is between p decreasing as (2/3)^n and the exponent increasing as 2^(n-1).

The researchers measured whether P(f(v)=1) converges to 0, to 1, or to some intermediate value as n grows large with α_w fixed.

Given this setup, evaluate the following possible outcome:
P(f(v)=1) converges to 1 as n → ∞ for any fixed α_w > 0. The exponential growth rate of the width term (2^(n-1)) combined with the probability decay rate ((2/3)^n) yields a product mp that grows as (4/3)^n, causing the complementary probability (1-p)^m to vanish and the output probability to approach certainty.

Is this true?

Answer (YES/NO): YES